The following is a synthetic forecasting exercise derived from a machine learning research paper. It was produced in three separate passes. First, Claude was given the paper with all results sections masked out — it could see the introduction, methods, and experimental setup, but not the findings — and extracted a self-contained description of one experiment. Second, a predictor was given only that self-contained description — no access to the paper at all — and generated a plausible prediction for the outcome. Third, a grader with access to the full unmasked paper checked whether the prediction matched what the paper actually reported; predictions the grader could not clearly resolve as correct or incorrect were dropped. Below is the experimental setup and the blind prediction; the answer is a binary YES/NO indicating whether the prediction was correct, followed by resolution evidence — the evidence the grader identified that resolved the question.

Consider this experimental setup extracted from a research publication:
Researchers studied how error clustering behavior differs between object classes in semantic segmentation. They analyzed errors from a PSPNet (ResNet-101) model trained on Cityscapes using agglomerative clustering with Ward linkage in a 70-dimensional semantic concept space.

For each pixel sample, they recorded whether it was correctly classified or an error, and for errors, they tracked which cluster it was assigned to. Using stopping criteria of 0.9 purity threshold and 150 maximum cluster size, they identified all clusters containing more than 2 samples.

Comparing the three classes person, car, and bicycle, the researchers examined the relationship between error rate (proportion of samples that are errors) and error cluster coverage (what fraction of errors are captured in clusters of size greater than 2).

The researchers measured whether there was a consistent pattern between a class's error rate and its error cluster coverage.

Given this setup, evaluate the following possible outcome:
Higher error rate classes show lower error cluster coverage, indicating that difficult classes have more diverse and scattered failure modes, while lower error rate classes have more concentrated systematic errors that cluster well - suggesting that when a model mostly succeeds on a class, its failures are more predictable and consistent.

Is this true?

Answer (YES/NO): NO